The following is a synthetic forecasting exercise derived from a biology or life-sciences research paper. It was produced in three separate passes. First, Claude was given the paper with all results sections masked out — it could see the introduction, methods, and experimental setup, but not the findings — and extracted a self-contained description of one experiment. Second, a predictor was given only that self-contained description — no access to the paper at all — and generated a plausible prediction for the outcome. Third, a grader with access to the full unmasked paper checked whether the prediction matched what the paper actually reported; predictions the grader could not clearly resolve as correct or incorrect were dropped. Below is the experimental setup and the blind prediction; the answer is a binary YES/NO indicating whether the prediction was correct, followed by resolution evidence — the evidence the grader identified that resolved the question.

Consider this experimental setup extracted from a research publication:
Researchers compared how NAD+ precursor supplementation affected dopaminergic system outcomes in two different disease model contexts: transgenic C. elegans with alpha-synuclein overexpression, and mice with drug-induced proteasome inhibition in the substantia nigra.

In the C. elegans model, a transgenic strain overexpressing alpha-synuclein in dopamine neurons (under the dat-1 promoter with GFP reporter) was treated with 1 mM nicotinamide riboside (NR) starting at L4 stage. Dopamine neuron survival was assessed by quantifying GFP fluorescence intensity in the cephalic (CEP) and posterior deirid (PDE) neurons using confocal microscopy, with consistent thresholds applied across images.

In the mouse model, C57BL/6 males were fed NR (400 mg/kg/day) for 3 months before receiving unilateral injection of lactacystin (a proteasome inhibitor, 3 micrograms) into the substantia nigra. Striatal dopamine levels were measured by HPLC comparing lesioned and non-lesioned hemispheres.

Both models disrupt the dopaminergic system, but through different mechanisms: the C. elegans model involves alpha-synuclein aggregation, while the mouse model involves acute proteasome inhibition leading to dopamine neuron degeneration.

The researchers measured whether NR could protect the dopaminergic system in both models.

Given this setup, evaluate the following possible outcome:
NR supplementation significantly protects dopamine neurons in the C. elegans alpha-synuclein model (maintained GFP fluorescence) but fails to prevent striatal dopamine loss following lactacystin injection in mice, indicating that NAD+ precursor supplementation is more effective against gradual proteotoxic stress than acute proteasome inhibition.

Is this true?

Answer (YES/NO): YES